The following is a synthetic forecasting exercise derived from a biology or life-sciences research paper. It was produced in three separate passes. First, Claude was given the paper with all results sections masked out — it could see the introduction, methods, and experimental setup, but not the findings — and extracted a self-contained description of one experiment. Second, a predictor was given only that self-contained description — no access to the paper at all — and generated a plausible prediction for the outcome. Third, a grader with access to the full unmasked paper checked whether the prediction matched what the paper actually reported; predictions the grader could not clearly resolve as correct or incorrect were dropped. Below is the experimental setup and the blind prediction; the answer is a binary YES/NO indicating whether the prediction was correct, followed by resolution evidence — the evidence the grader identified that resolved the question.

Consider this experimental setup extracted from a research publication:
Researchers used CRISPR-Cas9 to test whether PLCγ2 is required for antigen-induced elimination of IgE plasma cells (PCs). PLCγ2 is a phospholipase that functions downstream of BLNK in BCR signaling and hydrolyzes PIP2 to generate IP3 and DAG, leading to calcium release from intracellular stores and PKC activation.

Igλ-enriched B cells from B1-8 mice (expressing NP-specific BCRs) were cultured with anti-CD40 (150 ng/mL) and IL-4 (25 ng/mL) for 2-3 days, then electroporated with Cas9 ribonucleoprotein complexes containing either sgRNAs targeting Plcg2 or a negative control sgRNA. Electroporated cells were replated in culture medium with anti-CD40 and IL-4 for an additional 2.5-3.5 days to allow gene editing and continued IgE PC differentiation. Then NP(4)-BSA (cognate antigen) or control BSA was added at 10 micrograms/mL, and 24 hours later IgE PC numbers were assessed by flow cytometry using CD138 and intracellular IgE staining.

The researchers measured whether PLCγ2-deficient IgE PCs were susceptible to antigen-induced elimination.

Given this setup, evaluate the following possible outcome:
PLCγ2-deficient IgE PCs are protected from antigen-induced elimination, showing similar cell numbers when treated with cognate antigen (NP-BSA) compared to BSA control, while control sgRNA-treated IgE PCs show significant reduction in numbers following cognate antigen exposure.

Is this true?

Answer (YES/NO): YES